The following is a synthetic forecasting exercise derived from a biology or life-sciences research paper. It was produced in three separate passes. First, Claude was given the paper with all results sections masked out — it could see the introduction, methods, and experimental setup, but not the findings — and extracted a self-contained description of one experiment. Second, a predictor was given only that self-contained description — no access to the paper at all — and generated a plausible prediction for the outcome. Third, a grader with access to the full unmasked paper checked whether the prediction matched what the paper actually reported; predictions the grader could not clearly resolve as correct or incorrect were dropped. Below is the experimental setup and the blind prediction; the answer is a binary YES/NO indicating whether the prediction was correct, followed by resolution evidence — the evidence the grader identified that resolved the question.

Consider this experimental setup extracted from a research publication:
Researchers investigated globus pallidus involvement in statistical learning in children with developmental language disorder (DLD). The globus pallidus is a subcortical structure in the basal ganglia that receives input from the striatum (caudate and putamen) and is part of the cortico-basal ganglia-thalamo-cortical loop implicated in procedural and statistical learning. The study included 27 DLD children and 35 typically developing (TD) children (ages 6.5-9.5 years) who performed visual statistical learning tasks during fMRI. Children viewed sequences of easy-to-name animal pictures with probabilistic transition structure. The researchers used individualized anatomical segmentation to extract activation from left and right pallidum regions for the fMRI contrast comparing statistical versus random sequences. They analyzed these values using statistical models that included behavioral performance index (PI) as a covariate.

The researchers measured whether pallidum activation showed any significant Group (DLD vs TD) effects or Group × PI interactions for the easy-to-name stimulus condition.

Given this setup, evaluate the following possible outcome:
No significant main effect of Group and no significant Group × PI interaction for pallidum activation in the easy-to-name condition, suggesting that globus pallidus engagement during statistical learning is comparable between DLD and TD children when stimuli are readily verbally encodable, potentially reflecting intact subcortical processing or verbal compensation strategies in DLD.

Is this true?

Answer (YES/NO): NO